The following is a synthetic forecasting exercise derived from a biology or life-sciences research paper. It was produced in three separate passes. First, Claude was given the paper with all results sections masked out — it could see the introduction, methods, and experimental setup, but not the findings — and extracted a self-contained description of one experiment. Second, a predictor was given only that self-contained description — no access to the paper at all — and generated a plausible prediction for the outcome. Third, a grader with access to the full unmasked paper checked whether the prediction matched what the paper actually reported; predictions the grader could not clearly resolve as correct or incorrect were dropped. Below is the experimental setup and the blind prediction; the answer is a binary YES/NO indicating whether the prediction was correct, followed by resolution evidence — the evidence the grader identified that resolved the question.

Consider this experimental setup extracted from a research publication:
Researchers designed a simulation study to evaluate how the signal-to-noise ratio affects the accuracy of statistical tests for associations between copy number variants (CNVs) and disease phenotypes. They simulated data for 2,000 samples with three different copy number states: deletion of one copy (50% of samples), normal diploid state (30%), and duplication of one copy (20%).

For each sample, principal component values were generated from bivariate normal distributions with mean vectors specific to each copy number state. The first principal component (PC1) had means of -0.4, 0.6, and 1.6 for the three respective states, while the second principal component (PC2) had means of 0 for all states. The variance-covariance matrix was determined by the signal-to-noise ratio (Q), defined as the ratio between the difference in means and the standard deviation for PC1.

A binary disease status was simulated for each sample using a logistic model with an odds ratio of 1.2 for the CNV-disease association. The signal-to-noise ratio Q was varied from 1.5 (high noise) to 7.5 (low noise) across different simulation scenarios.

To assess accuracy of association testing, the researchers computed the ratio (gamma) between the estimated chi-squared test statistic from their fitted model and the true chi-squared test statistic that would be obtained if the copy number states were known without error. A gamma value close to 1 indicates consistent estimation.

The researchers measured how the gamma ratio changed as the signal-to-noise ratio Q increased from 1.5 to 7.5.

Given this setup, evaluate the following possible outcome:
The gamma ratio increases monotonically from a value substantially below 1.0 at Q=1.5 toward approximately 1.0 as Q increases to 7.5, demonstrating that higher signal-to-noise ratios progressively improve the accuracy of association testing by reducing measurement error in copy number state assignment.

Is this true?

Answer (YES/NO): NO